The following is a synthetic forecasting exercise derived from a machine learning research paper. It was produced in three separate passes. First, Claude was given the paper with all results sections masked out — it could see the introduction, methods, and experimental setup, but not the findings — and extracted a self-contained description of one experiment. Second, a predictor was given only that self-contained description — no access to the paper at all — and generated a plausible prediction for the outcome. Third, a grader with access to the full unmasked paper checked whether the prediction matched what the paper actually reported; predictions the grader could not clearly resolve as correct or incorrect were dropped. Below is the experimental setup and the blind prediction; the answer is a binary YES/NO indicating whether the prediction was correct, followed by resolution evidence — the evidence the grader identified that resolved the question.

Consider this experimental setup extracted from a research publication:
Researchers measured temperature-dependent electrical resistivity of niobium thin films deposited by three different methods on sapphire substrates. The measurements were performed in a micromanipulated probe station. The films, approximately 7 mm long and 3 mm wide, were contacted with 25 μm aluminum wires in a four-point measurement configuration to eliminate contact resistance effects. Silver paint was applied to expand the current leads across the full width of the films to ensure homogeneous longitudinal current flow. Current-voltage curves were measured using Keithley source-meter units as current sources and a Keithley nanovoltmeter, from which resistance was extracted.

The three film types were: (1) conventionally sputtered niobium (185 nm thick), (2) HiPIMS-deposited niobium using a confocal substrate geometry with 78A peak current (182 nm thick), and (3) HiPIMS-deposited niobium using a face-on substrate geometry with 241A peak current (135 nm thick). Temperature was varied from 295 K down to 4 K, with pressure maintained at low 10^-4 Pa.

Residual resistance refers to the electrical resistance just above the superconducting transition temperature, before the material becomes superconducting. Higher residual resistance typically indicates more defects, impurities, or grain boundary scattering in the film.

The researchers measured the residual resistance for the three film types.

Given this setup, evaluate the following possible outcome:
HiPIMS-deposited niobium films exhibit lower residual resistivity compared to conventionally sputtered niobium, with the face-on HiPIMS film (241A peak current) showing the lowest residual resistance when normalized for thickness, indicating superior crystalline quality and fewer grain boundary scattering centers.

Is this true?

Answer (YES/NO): NO